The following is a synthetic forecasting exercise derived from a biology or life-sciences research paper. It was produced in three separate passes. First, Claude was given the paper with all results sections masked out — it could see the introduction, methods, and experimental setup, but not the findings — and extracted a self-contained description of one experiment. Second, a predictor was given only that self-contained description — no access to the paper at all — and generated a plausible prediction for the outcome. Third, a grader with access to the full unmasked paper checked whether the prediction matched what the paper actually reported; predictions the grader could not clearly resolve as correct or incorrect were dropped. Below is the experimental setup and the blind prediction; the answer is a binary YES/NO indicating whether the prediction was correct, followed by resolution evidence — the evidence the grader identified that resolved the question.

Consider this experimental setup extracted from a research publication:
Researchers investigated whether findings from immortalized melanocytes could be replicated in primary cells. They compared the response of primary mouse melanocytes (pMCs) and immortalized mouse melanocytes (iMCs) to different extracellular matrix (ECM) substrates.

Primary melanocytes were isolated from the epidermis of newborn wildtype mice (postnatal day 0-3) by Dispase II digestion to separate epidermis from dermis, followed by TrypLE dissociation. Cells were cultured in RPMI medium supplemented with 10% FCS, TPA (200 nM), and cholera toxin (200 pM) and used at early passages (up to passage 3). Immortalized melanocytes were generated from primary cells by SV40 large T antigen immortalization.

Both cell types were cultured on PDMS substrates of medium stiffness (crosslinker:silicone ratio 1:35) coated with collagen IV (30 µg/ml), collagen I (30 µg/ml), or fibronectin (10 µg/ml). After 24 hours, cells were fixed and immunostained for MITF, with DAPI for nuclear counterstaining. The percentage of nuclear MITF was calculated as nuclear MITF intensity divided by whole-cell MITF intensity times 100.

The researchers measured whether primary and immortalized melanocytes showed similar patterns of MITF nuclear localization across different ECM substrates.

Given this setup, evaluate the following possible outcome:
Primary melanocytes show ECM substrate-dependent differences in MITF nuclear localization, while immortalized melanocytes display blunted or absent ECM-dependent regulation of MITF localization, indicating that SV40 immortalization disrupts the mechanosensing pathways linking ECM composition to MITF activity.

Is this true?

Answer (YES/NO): NO